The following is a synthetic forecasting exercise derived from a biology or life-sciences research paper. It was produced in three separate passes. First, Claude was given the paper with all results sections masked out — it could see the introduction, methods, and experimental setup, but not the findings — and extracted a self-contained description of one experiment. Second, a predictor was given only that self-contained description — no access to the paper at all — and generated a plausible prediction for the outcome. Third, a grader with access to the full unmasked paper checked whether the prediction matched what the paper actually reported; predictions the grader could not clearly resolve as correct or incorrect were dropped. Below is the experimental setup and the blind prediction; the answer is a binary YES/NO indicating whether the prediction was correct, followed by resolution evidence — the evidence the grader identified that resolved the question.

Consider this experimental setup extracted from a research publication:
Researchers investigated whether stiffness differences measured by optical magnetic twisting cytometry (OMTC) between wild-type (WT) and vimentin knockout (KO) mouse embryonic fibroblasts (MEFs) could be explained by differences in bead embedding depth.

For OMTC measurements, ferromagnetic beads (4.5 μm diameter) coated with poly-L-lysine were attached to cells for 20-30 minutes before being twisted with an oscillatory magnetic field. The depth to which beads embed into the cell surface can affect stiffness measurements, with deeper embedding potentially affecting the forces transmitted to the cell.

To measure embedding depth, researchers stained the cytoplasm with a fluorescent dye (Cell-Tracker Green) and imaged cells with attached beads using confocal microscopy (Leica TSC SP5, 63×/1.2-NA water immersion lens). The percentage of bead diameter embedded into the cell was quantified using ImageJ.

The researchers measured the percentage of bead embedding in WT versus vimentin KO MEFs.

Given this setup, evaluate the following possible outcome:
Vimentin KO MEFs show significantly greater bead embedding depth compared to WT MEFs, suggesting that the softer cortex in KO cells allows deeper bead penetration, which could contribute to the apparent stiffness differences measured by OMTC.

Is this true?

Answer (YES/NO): NO